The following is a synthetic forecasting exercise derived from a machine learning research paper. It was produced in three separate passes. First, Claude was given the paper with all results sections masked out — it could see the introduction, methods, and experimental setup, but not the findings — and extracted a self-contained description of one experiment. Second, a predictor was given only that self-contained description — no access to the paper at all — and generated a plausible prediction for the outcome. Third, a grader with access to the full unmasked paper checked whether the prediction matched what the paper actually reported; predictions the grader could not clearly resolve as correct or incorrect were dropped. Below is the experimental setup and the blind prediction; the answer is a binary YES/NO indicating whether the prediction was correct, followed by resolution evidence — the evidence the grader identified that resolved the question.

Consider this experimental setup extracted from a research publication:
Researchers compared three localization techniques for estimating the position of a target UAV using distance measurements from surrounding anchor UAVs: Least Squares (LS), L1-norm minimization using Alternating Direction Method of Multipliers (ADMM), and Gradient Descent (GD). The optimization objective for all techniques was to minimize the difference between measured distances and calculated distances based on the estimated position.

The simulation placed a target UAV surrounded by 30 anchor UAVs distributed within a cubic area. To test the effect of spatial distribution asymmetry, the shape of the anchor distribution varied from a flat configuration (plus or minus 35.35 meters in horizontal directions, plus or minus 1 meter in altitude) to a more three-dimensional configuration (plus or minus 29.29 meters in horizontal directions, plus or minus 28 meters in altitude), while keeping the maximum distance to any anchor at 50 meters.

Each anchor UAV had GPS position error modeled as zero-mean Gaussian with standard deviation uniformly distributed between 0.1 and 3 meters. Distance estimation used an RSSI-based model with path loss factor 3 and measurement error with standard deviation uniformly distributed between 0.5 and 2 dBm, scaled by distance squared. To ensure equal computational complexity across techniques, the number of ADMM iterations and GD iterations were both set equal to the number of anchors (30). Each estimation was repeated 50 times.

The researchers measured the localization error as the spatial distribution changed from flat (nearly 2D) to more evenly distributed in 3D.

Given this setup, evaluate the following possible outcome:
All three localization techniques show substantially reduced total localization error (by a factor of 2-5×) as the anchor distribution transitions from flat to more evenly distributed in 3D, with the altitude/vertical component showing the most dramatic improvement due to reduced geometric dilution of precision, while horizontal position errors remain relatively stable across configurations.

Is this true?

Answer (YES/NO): NO